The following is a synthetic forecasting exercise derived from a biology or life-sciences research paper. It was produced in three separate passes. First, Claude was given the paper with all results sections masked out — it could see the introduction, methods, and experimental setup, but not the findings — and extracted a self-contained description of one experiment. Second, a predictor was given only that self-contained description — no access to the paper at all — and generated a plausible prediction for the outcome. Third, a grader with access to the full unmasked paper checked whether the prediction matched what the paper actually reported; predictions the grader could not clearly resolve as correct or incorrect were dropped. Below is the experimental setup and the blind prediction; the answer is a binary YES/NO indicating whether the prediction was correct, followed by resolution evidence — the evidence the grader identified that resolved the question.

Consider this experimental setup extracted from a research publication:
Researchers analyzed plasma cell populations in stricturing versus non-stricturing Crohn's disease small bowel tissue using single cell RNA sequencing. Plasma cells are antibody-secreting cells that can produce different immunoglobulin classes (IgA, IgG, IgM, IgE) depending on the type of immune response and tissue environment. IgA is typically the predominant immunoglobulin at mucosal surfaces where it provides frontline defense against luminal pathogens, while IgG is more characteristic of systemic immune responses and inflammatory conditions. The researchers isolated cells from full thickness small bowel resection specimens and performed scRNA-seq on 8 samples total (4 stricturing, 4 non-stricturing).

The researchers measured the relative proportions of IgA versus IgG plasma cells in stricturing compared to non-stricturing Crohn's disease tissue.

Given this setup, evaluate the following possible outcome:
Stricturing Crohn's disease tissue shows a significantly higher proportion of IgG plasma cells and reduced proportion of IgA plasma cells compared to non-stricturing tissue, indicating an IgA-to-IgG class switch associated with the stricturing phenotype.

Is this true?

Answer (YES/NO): YES